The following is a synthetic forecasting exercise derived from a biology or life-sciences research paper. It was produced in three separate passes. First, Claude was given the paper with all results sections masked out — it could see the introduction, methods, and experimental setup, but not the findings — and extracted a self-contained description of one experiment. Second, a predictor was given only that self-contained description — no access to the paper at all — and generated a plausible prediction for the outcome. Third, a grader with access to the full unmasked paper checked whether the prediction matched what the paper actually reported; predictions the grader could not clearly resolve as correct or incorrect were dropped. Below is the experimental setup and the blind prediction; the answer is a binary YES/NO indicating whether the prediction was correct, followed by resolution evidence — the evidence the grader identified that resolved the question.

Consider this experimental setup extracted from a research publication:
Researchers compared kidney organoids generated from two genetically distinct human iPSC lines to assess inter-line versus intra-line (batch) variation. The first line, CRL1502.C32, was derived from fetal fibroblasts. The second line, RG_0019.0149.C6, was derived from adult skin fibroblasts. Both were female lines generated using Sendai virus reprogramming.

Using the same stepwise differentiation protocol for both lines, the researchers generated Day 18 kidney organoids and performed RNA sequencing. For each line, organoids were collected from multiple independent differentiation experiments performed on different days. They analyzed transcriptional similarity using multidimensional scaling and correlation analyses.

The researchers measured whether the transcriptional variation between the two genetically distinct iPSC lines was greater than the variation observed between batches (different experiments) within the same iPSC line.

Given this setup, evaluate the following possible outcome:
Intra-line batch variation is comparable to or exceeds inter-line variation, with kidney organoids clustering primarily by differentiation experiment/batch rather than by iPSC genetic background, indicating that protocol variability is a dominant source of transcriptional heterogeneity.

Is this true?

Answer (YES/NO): YES